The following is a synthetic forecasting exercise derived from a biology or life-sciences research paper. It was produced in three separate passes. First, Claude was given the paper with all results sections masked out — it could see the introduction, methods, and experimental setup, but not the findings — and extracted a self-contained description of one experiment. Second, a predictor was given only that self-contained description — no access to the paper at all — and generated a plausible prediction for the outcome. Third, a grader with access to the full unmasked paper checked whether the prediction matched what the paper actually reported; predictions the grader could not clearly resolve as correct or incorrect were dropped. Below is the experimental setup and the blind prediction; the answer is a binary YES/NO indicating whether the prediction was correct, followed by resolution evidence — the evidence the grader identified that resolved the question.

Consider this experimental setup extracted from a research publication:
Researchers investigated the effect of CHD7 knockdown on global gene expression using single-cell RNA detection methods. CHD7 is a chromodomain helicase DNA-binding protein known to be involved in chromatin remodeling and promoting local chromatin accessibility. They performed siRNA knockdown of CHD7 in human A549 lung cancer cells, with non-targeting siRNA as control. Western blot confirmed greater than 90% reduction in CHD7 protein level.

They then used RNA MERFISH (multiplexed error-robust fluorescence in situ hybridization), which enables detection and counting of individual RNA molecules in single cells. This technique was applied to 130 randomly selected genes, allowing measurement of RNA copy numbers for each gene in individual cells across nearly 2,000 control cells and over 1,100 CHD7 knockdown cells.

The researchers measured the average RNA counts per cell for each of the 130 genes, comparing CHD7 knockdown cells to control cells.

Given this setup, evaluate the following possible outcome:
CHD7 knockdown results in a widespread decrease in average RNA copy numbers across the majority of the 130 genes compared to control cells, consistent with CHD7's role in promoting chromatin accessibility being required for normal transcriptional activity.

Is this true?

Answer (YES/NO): NO